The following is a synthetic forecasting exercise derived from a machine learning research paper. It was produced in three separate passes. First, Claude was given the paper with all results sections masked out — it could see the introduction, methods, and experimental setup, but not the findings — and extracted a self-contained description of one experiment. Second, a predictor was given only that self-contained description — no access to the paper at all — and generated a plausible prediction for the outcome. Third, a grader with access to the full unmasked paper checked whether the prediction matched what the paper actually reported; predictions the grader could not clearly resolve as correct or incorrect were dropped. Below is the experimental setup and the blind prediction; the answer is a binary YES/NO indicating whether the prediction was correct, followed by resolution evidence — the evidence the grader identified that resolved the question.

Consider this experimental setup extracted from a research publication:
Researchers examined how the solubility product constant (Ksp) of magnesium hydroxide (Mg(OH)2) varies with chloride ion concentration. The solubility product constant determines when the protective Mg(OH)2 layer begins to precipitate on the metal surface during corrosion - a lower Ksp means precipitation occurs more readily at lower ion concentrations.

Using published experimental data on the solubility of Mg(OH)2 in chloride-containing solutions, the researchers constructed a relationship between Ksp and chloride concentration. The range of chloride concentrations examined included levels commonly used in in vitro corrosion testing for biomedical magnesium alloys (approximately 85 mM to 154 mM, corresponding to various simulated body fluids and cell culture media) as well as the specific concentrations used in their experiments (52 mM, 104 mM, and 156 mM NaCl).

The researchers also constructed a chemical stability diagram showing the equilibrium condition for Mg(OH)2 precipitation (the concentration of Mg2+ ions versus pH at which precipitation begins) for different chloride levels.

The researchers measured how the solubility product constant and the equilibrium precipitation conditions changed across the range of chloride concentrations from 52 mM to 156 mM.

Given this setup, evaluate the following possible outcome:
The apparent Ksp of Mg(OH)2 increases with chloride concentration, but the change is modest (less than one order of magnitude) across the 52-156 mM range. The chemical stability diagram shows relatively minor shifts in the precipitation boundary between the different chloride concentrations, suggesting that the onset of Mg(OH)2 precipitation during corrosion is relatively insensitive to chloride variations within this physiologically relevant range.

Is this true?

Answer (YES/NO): YES